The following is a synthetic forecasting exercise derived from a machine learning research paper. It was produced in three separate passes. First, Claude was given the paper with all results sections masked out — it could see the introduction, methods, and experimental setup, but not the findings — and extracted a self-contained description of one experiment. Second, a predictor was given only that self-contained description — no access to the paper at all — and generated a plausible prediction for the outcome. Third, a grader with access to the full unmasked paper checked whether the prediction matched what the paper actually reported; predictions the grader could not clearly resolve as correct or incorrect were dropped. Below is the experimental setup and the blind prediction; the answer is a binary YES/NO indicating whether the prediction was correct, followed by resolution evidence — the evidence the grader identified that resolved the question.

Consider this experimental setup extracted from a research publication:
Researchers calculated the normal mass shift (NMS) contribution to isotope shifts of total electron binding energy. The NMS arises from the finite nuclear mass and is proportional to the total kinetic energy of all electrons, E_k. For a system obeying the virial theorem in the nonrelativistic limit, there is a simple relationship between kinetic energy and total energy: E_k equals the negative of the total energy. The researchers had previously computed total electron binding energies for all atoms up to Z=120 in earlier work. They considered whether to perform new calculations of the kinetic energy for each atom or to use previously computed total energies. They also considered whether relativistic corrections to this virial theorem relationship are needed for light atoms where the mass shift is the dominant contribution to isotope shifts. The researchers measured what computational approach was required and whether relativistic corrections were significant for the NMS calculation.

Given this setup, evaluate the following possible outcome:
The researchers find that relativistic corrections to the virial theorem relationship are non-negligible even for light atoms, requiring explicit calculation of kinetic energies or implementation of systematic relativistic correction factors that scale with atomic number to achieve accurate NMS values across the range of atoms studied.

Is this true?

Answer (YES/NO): NO